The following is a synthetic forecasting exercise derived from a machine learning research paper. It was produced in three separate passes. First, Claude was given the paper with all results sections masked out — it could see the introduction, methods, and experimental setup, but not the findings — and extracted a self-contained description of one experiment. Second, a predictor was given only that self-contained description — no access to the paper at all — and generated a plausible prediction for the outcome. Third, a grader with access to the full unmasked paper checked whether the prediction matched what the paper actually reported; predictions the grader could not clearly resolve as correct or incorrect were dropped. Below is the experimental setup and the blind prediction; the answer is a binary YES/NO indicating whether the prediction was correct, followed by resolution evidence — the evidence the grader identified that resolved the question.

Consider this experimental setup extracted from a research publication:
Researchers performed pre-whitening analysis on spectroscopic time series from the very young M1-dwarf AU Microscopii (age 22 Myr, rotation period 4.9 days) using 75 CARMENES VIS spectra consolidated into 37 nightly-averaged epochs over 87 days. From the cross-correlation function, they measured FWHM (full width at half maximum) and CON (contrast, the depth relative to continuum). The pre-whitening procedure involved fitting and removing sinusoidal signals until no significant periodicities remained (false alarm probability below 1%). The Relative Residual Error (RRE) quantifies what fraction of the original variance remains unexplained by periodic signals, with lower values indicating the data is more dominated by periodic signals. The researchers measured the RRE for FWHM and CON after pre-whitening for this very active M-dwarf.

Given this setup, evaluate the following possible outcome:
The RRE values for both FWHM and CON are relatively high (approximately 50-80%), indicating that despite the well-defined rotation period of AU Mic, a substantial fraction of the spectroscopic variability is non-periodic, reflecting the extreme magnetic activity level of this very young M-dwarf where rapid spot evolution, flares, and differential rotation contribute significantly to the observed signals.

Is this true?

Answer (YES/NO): YES